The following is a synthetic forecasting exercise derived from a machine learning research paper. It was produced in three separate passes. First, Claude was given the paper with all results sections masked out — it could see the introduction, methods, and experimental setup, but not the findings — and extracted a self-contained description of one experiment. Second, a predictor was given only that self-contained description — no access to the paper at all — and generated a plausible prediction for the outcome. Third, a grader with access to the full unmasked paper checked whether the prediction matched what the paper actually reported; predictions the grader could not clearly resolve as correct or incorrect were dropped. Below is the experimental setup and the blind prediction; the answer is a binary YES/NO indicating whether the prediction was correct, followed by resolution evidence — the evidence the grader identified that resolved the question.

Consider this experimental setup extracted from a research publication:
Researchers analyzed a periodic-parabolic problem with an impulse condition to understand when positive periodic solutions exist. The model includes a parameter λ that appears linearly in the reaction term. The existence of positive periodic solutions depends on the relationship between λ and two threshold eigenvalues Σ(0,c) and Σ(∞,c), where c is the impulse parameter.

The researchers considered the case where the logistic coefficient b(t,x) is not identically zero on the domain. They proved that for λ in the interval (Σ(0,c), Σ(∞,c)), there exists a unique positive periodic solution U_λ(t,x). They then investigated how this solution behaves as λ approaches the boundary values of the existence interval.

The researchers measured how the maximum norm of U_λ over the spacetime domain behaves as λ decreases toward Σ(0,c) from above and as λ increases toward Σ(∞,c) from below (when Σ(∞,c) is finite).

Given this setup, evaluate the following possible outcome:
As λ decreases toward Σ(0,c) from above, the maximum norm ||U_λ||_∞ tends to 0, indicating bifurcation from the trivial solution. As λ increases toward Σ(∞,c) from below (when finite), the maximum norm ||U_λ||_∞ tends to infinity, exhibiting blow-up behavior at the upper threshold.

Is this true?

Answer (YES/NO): YES